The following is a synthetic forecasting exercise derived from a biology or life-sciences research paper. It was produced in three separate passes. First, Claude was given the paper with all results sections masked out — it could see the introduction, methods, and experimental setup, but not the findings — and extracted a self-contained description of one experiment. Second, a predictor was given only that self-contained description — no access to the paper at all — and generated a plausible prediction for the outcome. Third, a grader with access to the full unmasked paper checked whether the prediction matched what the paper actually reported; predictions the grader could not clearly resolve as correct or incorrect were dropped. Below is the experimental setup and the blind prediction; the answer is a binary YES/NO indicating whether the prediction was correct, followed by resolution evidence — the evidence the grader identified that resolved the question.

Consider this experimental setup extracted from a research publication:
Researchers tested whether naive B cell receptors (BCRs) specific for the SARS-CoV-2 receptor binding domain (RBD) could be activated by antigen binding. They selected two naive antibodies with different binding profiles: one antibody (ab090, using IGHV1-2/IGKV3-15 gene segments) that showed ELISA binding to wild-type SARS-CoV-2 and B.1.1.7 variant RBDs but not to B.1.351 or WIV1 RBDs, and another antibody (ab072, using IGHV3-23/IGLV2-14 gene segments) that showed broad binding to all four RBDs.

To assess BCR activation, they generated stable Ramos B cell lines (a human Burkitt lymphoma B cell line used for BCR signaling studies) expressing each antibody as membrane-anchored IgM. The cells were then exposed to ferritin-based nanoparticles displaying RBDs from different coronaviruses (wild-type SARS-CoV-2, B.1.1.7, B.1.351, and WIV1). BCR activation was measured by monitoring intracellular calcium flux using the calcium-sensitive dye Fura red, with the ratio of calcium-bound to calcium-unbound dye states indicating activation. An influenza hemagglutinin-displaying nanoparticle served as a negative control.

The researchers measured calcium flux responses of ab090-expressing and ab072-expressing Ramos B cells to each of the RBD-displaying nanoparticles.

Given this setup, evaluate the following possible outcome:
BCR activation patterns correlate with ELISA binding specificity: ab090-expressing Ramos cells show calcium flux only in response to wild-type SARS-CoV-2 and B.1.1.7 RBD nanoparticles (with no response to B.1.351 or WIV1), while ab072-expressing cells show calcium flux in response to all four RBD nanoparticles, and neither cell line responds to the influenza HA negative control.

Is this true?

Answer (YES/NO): YES